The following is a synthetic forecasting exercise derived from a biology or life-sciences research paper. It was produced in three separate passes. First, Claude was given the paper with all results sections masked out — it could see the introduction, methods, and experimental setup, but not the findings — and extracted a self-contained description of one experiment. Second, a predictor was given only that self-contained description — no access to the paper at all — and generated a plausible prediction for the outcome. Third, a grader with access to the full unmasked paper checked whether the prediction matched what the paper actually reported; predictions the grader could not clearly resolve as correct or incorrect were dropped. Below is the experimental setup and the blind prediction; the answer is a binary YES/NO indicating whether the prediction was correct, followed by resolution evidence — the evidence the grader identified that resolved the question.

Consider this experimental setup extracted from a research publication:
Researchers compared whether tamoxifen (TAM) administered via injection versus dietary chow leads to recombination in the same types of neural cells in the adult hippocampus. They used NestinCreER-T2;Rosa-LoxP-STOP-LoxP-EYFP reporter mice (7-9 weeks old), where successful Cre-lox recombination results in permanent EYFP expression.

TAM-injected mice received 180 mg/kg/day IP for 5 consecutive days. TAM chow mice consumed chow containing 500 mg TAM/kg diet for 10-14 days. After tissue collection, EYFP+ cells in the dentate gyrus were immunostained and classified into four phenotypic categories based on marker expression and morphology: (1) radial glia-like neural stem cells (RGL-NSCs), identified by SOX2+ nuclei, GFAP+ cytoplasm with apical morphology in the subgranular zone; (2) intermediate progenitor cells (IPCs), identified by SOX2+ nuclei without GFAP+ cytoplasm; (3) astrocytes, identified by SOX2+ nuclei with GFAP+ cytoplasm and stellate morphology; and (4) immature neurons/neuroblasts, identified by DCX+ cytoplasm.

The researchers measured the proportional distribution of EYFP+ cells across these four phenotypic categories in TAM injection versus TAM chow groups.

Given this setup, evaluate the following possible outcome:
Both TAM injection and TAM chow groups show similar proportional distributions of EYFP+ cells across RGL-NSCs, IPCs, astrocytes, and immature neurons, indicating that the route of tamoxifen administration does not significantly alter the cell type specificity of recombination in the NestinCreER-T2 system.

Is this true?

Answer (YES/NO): NO